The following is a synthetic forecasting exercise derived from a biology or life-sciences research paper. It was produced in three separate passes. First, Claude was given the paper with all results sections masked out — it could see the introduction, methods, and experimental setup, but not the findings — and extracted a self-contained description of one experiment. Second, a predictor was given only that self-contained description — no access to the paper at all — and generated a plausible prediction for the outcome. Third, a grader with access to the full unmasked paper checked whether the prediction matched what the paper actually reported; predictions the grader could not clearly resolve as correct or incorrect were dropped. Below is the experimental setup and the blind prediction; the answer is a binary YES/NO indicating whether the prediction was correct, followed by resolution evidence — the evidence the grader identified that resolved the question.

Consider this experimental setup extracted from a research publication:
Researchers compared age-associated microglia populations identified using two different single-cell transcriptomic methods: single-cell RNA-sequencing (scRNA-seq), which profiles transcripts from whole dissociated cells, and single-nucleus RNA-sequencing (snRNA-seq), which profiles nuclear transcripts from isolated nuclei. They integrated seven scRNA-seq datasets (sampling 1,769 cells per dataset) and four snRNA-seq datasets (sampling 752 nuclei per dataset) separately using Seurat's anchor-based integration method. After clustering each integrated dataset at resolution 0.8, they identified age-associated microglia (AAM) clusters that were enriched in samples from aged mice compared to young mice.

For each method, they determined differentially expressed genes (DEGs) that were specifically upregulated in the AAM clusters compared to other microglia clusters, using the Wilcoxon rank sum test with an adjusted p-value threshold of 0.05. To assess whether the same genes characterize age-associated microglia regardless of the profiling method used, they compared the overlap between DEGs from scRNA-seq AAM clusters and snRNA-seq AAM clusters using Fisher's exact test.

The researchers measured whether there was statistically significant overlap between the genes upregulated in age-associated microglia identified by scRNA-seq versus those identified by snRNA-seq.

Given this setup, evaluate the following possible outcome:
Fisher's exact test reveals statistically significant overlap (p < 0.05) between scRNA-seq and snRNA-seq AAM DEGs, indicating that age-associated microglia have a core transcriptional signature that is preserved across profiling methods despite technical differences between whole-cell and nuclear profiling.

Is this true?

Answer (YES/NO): NO